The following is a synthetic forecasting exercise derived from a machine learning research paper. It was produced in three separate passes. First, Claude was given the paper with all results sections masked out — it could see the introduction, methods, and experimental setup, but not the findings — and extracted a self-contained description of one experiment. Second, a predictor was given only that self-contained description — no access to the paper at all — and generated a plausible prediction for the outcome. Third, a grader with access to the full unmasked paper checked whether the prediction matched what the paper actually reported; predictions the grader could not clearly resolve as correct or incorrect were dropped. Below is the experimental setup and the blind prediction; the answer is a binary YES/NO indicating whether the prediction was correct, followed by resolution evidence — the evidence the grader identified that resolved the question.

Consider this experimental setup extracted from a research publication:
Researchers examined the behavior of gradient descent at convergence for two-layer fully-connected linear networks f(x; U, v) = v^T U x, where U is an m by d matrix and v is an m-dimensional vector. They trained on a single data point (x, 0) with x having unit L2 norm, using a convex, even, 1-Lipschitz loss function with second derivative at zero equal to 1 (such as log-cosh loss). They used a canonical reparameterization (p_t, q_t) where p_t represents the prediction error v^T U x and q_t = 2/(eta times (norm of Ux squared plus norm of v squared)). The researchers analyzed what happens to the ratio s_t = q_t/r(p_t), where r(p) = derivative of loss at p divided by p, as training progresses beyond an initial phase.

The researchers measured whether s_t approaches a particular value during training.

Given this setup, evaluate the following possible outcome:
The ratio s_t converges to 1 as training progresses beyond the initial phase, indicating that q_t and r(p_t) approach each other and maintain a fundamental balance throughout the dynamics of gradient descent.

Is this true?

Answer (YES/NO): YES